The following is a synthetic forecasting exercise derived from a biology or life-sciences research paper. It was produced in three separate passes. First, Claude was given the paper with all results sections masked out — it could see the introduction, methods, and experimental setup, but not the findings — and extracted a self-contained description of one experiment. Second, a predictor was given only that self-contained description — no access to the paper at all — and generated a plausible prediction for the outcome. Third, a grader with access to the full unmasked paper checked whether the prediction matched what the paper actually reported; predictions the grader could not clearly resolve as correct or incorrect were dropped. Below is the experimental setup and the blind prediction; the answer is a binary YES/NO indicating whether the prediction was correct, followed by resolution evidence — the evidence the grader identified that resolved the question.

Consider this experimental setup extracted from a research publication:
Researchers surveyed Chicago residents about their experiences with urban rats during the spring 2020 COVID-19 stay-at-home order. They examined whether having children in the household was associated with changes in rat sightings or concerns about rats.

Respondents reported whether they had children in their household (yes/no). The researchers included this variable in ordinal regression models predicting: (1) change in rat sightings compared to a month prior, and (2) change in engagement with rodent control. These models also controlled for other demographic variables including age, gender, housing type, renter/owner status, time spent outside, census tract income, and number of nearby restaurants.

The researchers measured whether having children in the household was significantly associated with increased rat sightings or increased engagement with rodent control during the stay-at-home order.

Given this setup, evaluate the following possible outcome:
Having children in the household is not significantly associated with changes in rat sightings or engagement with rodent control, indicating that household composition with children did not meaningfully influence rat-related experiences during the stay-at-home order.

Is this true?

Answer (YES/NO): YES